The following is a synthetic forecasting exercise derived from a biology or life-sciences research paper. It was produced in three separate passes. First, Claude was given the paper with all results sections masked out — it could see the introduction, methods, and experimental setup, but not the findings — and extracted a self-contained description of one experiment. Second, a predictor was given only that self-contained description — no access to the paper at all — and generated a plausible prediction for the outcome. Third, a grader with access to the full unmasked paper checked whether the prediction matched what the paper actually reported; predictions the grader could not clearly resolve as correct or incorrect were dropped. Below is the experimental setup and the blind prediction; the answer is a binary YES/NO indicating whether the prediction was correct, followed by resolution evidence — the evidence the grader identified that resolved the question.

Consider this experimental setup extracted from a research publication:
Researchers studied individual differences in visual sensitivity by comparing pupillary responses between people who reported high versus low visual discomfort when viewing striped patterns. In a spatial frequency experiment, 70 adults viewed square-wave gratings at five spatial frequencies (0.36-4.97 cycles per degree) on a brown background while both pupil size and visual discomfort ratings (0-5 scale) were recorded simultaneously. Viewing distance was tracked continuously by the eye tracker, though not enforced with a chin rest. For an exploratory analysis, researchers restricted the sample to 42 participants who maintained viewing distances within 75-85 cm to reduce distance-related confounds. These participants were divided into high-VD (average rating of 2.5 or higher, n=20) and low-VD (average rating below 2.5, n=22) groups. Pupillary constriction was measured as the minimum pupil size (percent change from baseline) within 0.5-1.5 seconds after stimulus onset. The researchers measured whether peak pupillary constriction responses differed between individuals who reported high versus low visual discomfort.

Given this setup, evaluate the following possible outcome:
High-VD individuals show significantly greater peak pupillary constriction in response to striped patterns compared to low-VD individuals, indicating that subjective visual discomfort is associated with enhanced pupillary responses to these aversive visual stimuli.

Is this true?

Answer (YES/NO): NO